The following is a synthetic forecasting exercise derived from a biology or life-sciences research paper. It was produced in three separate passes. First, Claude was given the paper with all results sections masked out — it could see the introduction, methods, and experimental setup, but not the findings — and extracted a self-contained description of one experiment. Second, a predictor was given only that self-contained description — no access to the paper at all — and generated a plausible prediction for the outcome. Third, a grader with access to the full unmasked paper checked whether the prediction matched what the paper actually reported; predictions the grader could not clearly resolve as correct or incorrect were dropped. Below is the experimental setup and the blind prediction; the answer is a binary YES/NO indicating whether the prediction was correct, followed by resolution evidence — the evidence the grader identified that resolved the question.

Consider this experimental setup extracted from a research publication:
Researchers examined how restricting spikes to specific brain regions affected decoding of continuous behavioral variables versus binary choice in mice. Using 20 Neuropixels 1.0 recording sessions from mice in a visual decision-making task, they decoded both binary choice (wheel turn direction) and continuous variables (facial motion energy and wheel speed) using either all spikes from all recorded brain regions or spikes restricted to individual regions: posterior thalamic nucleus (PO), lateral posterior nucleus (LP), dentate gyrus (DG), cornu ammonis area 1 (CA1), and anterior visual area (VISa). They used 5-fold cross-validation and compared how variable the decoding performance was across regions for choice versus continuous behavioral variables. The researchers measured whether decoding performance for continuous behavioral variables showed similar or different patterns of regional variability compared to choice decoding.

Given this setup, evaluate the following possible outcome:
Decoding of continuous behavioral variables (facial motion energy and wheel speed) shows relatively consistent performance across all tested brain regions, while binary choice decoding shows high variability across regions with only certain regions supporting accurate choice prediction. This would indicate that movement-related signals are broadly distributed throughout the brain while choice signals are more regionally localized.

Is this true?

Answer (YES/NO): YES